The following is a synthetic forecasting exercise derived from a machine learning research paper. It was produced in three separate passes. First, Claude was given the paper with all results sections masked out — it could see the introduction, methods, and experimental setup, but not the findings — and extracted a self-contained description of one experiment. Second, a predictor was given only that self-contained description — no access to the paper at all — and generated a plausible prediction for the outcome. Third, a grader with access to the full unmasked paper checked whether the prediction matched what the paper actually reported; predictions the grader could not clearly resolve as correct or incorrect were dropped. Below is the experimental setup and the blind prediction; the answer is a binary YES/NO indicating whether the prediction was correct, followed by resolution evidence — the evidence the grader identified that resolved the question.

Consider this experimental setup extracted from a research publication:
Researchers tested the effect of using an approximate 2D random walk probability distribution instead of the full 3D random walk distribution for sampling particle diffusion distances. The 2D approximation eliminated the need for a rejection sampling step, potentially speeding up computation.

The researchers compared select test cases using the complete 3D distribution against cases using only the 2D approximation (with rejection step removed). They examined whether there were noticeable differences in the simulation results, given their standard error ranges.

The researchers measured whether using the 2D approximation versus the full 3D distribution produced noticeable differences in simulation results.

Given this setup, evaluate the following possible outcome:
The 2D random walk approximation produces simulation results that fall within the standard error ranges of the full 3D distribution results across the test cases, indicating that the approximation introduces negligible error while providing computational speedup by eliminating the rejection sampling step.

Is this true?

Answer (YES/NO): YES